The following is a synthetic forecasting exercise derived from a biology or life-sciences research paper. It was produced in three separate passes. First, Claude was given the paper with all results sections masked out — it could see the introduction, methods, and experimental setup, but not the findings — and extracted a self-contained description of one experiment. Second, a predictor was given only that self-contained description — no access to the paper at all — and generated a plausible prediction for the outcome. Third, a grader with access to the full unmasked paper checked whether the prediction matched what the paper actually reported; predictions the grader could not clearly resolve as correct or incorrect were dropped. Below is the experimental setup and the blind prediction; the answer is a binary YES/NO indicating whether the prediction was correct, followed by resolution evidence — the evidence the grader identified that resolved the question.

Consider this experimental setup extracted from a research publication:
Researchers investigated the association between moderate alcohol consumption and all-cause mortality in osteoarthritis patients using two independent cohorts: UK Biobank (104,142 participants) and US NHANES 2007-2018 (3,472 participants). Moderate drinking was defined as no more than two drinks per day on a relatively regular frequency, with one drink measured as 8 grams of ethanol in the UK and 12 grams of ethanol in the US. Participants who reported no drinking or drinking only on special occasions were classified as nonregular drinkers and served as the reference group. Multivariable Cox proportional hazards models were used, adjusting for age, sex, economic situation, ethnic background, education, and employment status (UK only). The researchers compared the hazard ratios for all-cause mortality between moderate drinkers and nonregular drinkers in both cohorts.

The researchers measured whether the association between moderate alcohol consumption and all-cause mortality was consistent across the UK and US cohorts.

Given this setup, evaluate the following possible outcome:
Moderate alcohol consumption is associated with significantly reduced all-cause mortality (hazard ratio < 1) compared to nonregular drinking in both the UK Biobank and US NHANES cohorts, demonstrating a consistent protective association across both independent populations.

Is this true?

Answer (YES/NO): NO